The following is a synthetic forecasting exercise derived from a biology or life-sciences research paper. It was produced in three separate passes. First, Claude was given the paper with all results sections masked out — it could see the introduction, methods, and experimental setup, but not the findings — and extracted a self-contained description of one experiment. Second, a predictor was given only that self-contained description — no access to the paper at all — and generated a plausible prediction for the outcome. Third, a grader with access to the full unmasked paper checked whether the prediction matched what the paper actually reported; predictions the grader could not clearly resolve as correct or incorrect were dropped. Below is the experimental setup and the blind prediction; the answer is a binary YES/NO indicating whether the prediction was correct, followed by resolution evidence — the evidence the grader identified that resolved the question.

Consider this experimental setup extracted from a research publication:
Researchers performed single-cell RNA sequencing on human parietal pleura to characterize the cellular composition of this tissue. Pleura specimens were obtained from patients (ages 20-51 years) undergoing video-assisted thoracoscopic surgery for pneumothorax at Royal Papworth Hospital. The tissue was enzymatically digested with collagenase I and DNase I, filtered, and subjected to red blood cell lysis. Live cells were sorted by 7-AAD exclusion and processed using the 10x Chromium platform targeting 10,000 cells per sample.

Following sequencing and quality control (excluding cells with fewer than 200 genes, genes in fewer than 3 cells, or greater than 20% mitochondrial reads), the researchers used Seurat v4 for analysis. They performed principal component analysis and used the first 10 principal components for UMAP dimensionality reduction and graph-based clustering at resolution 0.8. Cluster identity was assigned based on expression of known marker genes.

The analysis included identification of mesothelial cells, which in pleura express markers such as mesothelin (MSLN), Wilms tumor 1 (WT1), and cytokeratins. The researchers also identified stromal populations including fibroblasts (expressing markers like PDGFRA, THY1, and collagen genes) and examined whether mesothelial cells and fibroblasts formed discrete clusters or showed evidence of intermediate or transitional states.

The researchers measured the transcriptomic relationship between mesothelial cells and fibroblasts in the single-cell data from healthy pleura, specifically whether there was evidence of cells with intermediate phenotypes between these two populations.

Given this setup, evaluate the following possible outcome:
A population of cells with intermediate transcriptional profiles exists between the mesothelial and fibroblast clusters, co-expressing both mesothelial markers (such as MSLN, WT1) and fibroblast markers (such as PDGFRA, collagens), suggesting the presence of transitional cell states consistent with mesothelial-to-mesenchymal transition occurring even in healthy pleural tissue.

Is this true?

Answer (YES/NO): YES